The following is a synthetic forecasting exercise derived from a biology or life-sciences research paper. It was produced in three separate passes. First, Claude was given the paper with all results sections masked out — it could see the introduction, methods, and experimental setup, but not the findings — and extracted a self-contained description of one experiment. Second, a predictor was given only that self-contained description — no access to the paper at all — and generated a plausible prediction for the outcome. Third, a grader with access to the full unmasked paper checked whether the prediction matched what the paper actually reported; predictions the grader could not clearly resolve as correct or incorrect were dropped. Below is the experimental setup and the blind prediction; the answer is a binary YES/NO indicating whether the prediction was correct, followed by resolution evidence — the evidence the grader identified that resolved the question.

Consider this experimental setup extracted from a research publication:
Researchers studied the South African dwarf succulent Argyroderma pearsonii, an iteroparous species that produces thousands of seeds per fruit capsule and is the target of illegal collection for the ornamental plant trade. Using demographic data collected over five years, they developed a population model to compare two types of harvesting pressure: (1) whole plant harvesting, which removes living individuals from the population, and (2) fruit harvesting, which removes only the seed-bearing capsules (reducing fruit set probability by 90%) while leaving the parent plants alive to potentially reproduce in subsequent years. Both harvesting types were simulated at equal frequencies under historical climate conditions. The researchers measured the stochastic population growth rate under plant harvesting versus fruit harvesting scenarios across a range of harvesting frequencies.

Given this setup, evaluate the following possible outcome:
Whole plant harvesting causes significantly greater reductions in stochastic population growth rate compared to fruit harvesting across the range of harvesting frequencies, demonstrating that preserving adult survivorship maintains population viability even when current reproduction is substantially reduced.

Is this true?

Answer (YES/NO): YES